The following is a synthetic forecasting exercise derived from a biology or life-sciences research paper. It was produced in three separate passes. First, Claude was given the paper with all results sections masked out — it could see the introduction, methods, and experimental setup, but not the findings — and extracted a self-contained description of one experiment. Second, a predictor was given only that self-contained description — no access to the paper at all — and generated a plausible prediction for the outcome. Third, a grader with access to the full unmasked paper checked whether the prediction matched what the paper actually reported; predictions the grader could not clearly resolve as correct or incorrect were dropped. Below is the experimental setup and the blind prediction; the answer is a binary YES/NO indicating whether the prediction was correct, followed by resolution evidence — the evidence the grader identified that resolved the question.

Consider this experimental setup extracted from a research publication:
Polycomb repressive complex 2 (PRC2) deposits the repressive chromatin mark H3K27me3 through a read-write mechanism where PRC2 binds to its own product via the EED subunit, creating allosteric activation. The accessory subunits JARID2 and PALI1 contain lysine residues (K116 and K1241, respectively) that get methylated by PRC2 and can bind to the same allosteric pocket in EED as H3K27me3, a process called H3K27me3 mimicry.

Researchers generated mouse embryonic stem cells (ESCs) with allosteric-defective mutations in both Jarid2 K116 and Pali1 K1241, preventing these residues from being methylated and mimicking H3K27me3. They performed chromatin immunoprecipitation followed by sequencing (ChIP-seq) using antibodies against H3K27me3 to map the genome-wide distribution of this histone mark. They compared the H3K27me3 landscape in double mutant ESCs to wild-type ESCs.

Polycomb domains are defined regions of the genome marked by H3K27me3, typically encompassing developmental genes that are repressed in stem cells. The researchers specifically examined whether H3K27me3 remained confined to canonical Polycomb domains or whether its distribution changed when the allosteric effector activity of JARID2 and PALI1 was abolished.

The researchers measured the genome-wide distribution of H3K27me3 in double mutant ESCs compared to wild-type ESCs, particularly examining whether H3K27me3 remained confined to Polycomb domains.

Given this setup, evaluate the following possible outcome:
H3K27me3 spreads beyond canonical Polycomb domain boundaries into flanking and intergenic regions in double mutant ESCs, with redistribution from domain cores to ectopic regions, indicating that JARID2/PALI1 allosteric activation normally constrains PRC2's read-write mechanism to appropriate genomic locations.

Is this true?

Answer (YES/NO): YES